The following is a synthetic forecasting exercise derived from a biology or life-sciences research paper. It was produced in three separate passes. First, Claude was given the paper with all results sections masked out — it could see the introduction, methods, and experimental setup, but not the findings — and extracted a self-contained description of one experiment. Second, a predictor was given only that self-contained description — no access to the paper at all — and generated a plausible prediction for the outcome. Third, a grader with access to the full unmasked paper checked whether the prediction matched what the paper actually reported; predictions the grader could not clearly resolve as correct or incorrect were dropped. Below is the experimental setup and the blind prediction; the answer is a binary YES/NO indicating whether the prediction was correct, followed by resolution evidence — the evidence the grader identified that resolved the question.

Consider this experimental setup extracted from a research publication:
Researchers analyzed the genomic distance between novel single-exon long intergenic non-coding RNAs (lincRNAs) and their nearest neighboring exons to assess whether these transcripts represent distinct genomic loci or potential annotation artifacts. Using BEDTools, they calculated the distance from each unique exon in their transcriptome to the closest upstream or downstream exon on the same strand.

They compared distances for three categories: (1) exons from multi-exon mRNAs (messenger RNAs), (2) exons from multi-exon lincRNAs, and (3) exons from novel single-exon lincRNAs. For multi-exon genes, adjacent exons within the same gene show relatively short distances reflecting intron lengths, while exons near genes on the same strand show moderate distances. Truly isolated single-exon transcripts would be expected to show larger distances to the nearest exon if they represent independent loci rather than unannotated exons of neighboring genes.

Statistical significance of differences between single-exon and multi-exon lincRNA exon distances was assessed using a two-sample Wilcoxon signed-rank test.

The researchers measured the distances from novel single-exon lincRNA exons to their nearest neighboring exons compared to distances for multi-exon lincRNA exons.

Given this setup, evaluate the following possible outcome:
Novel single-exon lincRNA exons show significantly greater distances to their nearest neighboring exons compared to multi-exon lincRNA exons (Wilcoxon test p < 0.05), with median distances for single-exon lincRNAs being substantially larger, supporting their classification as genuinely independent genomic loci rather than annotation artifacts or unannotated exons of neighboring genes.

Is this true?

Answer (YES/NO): YES